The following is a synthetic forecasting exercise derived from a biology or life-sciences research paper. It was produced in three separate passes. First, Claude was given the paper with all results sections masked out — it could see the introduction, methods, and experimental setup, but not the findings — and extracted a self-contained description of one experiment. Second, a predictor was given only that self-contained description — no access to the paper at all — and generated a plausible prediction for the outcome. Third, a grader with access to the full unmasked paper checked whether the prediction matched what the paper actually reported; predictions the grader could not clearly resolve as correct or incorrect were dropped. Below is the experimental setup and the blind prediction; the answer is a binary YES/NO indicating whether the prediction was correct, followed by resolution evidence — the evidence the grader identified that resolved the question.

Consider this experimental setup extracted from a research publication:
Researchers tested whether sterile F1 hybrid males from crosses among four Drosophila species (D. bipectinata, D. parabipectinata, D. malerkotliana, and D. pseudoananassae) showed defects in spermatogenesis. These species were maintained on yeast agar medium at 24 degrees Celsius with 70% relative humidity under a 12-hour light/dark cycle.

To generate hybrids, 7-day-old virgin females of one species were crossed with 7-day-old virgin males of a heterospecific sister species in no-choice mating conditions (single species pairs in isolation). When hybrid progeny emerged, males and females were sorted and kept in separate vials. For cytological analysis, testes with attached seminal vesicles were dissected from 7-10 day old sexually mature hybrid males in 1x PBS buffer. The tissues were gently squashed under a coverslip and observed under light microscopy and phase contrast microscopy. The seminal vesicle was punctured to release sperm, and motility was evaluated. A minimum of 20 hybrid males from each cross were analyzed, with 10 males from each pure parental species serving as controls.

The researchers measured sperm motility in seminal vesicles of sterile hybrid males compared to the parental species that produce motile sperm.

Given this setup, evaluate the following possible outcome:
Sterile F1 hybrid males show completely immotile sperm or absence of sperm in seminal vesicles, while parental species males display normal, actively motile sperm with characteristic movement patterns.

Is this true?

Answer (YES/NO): YES